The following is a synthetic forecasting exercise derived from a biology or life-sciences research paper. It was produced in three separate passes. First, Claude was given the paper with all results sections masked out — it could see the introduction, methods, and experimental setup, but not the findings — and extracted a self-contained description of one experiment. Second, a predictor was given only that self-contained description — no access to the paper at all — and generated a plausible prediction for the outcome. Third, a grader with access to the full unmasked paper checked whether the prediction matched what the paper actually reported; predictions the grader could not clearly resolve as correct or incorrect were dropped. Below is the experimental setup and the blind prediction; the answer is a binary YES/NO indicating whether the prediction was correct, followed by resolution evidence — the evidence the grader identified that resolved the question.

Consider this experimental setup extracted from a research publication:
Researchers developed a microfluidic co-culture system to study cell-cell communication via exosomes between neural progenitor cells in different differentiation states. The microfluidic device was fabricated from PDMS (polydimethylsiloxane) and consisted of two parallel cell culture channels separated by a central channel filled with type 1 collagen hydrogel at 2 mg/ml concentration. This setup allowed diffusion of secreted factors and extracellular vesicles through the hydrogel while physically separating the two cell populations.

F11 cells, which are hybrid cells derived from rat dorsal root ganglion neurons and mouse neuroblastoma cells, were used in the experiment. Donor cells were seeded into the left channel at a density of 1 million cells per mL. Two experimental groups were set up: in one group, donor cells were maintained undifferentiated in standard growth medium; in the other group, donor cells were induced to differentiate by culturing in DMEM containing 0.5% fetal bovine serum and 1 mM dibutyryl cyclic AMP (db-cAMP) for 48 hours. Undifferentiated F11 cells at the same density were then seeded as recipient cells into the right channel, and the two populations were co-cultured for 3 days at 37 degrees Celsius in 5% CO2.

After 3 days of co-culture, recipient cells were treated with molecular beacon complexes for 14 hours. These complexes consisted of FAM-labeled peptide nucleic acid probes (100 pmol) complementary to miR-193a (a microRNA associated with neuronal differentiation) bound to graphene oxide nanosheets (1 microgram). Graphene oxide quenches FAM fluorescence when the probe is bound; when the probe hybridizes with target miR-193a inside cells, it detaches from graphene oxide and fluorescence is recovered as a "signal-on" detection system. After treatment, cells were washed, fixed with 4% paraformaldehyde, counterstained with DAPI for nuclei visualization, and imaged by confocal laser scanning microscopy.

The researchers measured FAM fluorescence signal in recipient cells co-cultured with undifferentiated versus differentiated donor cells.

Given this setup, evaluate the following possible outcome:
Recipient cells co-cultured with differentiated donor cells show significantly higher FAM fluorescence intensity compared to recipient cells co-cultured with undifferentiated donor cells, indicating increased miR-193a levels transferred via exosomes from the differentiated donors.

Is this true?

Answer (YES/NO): YES